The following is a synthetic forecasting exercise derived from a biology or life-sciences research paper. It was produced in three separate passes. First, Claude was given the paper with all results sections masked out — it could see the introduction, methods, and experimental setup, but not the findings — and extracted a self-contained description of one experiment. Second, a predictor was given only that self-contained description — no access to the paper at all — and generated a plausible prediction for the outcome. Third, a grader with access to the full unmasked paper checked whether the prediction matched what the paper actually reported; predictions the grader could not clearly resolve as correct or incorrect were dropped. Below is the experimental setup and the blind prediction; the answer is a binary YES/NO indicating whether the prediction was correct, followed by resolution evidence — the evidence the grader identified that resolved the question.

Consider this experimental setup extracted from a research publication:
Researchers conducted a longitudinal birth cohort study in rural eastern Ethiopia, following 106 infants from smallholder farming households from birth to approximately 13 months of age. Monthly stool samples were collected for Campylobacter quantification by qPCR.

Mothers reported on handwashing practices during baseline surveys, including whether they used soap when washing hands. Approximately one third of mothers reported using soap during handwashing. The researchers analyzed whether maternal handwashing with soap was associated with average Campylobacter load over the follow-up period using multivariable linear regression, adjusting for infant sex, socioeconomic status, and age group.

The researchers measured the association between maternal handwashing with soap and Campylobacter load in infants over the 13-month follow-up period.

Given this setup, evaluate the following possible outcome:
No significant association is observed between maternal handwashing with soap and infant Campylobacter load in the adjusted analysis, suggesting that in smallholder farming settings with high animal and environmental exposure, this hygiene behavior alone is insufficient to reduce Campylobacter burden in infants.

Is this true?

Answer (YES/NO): NO